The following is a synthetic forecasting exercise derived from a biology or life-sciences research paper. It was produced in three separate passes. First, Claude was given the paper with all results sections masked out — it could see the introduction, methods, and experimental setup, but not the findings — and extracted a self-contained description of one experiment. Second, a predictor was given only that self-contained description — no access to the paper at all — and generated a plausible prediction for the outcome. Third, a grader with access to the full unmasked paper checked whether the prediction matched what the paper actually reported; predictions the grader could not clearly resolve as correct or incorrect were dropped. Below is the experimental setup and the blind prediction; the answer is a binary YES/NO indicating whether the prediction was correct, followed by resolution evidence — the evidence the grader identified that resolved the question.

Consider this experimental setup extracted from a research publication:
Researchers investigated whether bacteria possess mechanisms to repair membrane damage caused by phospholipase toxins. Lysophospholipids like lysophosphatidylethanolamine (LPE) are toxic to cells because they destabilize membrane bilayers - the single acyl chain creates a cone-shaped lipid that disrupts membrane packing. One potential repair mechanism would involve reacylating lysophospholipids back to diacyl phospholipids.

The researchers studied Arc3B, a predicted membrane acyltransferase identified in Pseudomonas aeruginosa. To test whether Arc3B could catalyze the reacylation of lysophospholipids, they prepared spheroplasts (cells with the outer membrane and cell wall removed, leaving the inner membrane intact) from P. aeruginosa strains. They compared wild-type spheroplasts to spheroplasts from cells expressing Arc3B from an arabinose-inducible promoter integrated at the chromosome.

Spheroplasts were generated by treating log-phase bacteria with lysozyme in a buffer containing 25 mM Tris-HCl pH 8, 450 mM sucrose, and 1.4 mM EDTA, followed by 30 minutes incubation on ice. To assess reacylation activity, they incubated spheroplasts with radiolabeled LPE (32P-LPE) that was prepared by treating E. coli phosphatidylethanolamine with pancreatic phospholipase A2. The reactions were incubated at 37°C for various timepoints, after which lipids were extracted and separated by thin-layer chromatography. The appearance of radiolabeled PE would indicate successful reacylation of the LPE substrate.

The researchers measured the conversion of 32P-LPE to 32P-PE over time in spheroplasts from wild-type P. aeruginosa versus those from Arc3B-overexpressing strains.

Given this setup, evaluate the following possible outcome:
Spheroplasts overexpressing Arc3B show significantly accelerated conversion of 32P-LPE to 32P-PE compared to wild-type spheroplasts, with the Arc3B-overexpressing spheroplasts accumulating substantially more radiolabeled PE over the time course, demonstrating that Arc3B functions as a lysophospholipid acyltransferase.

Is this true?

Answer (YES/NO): NO